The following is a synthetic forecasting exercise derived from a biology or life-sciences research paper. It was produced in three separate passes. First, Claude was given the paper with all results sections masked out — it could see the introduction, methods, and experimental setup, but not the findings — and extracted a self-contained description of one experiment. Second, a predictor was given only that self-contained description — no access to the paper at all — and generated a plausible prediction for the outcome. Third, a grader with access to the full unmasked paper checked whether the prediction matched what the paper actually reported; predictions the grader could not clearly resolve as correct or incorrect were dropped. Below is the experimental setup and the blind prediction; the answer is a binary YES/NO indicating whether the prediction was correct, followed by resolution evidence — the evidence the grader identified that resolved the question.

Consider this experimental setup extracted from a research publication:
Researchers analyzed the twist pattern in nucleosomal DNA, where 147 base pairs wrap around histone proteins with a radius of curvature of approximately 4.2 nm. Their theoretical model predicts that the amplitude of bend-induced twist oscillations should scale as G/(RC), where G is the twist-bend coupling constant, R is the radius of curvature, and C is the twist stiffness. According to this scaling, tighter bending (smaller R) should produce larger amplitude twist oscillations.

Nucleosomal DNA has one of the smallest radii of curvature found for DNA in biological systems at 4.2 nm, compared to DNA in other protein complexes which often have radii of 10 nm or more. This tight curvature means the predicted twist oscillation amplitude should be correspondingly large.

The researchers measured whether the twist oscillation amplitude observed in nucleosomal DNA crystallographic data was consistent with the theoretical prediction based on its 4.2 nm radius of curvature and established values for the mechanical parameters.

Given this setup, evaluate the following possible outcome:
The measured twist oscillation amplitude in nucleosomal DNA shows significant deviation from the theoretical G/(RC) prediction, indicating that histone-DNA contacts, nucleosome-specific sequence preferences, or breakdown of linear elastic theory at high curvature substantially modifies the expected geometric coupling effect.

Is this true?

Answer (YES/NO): NO